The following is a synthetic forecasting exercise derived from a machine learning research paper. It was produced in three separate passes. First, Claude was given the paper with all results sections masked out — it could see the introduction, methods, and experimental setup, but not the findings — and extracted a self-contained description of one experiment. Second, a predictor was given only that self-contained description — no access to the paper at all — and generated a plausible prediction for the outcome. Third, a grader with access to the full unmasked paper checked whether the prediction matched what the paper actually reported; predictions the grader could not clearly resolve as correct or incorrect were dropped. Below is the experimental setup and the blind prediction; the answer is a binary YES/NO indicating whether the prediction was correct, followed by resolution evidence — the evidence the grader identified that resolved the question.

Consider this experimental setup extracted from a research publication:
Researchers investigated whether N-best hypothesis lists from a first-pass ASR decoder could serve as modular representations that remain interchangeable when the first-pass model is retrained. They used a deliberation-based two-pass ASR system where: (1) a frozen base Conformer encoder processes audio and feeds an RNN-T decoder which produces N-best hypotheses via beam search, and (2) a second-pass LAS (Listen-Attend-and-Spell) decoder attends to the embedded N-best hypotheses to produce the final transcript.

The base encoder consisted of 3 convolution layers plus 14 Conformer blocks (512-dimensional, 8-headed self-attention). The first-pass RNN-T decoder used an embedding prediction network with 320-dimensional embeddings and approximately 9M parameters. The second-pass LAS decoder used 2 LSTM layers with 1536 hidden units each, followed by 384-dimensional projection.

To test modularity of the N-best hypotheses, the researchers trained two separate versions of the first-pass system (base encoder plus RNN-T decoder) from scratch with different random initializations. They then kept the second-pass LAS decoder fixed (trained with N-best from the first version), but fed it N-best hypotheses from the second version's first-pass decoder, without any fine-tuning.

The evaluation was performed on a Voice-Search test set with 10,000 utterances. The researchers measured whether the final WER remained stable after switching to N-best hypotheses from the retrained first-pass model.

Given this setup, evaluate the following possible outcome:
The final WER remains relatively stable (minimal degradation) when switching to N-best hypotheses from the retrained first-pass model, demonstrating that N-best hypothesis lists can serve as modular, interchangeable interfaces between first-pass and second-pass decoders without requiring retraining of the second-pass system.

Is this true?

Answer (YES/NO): NO